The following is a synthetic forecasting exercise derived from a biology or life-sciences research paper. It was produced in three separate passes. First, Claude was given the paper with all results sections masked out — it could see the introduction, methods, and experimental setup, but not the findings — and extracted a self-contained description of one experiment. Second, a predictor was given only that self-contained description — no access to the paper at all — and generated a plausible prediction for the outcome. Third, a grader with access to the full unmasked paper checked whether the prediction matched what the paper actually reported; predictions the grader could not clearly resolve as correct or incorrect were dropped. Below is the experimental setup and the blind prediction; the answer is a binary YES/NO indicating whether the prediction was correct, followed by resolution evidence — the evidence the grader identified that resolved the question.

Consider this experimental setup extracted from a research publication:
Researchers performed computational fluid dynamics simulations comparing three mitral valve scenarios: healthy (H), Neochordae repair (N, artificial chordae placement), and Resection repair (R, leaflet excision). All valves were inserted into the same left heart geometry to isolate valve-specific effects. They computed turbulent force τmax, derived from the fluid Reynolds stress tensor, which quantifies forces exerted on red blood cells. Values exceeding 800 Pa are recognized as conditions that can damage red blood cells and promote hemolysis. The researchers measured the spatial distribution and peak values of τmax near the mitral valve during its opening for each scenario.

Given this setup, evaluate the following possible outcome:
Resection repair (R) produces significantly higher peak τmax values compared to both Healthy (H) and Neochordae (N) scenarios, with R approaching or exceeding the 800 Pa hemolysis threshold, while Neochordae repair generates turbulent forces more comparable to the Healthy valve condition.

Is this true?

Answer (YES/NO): YES